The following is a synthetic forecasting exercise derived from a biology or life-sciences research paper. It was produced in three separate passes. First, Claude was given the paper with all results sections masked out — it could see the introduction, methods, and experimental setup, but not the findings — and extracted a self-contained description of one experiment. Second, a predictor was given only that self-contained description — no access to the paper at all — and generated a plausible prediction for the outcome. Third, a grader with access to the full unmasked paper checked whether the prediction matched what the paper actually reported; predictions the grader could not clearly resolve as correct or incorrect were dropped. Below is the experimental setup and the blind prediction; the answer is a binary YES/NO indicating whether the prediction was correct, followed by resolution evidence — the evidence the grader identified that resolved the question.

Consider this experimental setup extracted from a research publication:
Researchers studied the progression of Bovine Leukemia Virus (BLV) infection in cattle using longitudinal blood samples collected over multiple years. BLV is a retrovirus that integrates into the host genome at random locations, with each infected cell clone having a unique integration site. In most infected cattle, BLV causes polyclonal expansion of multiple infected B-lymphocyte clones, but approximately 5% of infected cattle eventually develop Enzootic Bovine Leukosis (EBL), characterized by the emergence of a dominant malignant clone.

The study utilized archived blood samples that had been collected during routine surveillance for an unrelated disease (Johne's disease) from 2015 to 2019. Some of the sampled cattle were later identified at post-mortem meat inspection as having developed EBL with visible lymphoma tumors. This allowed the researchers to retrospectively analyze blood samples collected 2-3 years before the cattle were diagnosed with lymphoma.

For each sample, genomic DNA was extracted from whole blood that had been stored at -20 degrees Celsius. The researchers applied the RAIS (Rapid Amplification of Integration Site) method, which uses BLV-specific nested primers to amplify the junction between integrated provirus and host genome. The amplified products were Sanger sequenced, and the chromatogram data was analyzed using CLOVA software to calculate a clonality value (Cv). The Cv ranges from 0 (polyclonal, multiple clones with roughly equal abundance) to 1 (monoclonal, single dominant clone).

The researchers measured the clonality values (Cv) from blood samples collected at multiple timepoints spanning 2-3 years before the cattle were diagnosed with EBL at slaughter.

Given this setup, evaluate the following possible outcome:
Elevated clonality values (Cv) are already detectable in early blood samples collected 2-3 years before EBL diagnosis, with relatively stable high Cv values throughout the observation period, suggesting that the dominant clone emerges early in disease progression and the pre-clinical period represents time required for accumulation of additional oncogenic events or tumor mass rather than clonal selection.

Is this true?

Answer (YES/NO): NO